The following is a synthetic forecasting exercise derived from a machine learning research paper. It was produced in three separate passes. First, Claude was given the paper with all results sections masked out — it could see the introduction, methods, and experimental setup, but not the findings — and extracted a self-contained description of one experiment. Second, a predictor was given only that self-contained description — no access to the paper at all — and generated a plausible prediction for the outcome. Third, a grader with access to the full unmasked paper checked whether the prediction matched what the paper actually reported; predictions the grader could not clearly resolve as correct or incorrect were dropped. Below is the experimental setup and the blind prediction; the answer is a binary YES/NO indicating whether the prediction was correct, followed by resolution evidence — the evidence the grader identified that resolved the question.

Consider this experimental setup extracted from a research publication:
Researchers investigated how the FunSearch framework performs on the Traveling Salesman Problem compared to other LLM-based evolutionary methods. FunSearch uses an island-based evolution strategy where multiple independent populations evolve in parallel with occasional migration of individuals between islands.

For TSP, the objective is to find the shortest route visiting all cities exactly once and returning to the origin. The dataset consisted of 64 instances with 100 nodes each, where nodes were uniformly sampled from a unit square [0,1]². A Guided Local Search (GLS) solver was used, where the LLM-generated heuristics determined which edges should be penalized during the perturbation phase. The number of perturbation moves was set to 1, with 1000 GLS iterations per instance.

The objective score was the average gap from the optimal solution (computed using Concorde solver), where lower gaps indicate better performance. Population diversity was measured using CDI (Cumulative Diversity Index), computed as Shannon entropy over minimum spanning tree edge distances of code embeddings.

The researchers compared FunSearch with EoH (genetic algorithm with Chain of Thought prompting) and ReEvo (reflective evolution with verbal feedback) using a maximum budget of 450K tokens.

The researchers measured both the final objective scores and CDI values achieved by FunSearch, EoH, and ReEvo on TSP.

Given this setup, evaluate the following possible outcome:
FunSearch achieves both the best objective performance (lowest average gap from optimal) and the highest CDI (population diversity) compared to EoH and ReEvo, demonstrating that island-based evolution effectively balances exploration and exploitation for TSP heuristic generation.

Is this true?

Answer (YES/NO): NO